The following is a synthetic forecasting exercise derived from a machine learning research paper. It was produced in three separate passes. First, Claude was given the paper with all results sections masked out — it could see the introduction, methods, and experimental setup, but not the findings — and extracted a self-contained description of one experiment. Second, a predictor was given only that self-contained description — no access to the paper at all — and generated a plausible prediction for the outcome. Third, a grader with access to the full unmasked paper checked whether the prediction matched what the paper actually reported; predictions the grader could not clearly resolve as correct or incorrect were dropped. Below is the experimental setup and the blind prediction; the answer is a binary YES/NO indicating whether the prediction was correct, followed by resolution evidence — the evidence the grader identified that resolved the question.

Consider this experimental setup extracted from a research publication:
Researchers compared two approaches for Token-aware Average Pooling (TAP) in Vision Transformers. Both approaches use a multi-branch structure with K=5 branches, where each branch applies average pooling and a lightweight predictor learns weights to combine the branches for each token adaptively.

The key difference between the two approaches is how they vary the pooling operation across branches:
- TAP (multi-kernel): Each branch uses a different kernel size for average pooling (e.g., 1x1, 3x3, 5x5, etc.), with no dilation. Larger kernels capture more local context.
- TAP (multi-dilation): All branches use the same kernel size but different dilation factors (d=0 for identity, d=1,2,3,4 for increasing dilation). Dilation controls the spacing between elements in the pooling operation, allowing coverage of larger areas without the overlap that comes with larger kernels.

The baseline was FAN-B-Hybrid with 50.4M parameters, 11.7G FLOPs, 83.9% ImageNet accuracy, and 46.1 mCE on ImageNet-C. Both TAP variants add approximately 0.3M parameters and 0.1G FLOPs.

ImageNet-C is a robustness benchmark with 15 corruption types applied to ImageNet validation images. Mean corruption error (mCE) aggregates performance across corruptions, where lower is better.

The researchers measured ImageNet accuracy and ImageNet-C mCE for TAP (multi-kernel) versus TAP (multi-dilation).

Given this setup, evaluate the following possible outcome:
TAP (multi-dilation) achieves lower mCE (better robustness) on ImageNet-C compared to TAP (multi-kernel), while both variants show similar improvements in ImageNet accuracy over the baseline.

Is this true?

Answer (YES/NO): YES